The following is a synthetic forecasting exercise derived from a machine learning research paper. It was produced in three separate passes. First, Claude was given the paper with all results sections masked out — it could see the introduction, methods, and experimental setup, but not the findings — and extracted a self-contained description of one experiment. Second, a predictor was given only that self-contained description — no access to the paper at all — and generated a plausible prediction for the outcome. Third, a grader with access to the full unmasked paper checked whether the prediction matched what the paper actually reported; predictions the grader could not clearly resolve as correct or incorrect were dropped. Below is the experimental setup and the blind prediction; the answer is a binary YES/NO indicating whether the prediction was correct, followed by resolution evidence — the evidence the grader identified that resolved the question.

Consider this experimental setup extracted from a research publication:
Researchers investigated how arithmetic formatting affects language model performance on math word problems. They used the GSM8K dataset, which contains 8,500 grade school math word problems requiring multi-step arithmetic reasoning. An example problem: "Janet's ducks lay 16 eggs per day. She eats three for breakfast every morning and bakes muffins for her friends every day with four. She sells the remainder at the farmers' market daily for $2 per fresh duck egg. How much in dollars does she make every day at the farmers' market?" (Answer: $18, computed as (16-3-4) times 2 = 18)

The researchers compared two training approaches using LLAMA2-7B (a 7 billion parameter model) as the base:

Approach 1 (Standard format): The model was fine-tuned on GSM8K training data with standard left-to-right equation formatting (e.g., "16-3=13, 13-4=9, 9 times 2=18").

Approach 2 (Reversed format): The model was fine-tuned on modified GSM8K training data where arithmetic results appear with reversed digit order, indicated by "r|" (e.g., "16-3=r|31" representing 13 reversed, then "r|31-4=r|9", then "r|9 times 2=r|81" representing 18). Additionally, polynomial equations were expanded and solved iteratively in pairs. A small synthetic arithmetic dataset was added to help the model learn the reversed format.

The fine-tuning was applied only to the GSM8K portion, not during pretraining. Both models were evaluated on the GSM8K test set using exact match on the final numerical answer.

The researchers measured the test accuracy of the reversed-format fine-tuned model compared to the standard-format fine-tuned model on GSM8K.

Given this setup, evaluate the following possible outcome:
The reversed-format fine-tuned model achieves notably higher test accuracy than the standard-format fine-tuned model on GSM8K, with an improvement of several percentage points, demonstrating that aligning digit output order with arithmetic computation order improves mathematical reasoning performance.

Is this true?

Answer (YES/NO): YES